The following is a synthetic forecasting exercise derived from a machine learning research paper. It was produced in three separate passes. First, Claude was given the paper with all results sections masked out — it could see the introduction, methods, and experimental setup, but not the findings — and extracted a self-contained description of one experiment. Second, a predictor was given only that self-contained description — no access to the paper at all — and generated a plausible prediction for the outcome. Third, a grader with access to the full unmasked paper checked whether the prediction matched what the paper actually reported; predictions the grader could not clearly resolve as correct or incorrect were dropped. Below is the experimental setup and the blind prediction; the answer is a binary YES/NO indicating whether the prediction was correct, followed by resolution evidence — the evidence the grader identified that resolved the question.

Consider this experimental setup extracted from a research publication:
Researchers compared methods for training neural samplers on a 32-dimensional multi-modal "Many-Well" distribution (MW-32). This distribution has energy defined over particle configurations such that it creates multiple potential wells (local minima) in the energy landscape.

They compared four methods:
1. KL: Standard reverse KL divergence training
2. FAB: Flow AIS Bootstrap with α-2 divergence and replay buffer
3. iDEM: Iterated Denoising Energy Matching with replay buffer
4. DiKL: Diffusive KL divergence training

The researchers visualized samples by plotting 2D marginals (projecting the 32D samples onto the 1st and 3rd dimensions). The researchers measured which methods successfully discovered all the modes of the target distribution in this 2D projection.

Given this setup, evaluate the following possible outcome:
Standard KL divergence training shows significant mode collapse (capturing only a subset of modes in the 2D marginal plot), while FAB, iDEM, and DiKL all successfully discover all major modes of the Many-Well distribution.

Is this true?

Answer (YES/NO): NO